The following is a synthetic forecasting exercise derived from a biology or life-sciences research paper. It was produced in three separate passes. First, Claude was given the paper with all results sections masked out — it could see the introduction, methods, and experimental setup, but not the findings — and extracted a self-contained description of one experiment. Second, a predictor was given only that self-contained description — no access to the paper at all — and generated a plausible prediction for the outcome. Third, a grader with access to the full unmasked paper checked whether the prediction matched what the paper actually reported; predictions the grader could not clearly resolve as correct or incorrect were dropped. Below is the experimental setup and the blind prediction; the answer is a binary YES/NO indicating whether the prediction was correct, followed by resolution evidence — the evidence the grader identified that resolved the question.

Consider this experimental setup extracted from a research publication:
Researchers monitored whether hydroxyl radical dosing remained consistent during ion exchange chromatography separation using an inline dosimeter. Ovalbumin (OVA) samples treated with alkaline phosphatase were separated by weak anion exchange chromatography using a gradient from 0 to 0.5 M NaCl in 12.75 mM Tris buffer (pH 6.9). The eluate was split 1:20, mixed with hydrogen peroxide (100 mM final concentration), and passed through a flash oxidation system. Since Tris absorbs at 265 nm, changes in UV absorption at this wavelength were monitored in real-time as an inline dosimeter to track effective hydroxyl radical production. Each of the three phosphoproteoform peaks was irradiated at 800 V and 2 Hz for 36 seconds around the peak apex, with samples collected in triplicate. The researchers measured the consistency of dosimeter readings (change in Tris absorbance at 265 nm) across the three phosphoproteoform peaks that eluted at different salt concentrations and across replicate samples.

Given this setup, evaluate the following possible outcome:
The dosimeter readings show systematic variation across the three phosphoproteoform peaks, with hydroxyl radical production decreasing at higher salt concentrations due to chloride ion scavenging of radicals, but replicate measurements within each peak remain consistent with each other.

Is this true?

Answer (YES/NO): NO